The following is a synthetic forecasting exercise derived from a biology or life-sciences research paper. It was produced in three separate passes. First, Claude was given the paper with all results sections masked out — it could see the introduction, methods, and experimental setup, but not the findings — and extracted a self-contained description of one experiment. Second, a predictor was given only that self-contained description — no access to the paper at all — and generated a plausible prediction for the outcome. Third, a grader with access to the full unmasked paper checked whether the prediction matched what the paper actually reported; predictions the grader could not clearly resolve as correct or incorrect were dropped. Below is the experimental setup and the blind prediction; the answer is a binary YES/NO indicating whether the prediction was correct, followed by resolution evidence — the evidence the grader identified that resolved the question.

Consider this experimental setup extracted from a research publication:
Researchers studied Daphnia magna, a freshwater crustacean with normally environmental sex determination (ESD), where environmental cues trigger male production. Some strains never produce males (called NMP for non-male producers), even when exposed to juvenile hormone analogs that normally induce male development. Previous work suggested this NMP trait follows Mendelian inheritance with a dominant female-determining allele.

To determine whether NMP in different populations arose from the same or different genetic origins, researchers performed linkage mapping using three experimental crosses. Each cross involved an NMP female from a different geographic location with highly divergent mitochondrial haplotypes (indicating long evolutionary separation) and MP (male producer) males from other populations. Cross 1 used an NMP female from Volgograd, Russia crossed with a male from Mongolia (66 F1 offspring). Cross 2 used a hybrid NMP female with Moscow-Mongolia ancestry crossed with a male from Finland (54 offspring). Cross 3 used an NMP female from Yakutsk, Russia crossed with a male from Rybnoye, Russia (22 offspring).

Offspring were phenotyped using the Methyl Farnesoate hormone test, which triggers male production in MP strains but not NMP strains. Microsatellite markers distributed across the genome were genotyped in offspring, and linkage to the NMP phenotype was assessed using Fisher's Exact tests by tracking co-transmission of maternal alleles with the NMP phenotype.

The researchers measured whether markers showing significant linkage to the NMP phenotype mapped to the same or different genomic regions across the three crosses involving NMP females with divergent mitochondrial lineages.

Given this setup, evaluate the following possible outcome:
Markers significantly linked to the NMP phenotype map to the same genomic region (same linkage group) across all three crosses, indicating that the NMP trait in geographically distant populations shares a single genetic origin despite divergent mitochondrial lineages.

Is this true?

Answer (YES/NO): NO